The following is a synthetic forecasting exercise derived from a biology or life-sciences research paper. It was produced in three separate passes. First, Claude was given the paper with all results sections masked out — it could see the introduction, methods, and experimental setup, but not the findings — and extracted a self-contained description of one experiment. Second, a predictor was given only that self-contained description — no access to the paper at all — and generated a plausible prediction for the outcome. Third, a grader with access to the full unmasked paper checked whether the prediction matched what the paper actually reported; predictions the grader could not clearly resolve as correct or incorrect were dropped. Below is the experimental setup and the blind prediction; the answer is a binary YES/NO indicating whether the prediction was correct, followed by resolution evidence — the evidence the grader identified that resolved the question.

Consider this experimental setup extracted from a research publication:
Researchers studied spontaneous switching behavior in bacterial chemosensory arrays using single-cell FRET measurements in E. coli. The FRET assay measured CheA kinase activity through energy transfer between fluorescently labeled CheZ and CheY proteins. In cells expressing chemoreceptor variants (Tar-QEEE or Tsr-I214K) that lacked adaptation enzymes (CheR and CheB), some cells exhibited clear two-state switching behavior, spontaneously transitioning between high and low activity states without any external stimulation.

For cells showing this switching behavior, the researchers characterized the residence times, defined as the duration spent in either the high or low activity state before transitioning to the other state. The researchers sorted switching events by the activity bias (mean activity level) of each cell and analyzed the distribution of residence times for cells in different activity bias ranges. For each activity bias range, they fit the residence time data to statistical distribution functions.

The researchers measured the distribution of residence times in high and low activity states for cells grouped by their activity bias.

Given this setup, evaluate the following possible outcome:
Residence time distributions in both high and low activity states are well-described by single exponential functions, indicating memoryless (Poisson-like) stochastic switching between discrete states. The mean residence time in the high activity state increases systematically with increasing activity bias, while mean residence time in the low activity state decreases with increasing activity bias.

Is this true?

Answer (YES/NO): YES